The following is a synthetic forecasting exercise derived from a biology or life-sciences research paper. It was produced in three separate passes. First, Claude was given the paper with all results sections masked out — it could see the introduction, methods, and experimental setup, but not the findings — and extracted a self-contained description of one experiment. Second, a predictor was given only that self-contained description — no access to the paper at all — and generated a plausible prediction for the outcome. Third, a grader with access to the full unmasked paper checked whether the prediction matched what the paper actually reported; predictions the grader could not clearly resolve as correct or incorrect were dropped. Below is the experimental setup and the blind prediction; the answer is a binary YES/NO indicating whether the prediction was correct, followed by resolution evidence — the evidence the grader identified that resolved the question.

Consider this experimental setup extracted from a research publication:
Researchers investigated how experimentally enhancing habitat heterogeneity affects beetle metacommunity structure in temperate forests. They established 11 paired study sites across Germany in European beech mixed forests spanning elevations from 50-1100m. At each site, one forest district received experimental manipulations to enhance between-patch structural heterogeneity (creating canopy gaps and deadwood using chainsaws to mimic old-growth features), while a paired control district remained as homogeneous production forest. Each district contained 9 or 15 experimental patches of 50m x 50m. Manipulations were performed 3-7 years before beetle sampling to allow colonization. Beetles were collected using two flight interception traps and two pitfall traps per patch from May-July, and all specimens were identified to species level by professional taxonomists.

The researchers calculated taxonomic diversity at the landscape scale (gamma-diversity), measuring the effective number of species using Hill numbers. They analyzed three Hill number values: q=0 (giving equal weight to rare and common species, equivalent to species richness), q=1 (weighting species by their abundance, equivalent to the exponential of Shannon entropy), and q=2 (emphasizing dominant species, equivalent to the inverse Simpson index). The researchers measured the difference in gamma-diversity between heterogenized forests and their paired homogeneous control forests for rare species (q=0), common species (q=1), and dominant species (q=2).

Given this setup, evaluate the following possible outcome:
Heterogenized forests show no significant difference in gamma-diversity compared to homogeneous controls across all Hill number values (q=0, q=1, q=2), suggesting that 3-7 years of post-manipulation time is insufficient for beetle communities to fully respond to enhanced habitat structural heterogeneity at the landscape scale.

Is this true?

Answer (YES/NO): NO